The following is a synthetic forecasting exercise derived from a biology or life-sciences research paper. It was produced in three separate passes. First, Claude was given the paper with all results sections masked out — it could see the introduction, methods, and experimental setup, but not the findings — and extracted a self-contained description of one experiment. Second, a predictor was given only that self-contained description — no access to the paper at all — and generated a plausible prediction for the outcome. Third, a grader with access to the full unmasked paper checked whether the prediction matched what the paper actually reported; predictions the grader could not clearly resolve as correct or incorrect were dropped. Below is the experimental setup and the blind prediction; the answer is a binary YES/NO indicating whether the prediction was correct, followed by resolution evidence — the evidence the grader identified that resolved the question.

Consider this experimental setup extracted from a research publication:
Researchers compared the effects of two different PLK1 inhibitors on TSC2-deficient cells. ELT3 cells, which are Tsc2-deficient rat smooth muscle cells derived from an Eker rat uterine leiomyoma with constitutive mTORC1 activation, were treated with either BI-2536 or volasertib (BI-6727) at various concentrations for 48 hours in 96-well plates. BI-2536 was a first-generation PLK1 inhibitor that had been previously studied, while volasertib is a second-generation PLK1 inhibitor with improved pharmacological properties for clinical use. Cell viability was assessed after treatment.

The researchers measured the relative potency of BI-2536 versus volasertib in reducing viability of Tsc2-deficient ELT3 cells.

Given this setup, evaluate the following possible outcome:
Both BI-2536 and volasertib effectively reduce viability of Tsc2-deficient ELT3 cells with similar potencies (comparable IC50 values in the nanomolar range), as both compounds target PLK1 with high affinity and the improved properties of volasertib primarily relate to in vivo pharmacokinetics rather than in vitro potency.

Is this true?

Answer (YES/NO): NO